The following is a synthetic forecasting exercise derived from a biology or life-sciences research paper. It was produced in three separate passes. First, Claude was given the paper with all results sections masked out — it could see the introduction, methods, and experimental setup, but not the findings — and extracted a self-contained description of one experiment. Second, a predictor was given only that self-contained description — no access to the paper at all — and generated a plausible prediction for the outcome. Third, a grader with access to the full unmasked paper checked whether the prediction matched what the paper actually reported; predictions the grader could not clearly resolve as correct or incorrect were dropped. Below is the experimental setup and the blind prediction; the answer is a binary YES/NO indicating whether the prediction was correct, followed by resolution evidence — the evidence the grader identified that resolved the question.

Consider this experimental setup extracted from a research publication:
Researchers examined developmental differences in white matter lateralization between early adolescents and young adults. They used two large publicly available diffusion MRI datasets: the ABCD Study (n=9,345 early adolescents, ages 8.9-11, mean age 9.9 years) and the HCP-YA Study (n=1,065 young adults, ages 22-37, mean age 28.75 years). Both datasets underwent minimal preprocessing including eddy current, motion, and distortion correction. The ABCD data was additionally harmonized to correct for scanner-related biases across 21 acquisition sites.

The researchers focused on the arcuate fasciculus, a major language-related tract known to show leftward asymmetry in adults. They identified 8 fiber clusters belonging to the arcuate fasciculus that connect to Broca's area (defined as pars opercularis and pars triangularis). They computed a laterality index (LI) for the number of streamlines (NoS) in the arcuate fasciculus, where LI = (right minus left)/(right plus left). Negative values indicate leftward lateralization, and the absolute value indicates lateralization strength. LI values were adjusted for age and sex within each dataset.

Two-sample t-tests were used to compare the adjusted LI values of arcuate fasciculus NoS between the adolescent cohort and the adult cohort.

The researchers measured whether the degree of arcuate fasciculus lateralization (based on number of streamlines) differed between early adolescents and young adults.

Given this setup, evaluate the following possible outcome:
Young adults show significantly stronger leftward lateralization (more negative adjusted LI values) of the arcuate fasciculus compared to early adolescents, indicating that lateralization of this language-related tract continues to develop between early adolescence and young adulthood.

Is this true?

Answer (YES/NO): NO